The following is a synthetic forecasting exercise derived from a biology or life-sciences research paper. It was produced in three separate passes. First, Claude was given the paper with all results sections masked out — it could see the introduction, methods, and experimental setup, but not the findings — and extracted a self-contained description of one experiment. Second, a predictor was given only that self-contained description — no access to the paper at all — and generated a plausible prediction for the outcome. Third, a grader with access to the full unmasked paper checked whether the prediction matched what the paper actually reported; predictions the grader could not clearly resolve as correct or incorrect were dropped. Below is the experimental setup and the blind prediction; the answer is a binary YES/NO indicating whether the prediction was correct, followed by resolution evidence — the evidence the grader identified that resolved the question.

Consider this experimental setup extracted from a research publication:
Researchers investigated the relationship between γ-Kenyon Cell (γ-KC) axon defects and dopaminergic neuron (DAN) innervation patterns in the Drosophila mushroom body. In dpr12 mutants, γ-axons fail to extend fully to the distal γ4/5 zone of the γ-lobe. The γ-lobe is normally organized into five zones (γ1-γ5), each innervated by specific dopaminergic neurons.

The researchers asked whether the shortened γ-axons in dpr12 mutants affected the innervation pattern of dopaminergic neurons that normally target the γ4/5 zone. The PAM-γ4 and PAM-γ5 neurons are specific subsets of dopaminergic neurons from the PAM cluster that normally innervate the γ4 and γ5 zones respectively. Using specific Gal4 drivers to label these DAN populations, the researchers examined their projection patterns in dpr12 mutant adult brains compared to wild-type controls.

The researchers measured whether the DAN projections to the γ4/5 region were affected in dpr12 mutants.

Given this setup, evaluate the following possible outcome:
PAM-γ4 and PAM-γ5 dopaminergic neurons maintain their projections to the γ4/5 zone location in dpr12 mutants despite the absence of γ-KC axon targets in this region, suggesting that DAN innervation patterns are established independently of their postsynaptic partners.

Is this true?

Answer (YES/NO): NO